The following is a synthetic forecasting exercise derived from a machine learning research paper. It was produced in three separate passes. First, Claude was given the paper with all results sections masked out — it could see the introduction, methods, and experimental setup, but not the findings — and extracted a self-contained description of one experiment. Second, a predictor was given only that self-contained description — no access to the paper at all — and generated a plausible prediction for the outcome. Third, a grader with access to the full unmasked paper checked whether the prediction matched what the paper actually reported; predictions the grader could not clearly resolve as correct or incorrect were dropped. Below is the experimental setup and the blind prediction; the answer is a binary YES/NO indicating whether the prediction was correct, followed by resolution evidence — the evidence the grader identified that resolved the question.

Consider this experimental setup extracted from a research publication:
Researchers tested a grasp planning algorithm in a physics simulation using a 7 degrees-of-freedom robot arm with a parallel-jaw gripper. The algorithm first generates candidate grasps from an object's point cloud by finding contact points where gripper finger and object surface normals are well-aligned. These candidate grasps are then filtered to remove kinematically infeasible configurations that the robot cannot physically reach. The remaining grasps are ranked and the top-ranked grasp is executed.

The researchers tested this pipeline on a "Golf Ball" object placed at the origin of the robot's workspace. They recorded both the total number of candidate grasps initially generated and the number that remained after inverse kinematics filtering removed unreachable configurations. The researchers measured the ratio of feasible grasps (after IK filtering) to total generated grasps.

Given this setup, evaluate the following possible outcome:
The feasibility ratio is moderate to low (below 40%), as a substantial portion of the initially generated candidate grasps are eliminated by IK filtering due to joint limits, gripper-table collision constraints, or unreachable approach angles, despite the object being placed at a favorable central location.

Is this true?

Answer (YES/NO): NO